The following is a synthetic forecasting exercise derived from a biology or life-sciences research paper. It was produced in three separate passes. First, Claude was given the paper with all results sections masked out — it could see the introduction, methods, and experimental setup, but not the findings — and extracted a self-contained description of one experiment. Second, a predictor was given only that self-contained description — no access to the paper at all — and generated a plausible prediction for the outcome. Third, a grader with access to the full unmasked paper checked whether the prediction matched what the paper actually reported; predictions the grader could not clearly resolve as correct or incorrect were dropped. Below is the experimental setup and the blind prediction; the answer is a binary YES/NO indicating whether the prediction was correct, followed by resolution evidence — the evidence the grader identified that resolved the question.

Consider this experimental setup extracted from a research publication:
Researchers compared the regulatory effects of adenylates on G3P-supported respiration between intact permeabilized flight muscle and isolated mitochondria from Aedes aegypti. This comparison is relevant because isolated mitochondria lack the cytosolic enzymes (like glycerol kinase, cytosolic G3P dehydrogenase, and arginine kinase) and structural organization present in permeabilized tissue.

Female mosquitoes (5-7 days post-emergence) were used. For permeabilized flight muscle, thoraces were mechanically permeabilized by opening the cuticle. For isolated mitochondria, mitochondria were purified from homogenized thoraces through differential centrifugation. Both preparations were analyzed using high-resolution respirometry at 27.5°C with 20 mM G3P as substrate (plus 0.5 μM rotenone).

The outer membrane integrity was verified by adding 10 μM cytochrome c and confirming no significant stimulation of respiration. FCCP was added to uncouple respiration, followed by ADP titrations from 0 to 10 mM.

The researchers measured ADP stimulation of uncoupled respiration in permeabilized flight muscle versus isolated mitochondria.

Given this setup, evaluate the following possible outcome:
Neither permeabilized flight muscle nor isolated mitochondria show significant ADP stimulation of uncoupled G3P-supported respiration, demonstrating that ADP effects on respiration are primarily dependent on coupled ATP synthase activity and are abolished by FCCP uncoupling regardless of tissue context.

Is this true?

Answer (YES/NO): NO